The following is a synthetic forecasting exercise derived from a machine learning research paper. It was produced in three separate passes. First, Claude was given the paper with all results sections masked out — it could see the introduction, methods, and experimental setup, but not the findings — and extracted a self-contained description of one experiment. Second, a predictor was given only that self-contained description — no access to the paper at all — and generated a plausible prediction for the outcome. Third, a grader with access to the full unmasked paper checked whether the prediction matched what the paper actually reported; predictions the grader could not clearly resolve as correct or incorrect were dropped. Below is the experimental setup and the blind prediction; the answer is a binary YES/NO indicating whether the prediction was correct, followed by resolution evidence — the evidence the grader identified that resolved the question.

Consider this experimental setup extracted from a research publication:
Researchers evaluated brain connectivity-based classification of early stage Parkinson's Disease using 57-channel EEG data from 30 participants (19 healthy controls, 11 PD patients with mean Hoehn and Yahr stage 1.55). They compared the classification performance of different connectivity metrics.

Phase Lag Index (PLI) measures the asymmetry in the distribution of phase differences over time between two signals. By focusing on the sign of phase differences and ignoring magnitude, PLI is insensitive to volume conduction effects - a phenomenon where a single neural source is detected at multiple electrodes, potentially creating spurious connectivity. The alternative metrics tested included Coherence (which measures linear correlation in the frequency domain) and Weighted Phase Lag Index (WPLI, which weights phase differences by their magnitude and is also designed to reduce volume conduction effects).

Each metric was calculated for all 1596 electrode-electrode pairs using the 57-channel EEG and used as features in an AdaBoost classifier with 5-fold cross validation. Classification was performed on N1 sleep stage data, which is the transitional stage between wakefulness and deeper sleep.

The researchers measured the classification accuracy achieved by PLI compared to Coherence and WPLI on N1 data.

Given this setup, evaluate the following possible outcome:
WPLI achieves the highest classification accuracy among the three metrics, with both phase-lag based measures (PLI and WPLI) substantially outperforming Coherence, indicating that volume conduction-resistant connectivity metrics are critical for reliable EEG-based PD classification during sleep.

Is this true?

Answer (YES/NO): NO